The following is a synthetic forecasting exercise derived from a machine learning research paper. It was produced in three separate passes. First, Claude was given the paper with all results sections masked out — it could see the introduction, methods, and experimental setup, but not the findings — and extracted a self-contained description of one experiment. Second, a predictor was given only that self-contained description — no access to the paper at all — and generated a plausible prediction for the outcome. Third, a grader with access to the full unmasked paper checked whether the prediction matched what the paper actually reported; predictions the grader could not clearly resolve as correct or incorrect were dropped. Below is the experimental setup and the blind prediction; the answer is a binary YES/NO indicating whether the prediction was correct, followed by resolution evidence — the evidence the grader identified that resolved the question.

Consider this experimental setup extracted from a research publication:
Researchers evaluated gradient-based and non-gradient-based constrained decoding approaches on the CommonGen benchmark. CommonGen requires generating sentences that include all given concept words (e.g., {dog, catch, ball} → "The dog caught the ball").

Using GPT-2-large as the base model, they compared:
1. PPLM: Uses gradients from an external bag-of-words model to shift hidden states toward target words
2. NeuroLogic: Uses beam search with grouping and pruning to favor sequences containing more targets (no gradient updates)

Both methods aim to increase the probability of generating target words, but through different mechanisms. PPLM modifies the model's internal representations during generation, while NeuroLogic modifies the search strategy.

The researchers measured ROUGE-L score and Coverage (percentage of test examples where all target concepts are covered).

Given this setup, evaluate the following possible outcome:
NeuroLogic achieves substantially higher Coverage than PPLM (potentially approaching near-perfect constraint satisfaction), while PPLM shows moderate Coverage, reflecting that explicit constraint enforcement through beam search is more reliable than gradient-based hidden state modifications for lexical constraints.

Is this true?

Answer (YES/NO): NO